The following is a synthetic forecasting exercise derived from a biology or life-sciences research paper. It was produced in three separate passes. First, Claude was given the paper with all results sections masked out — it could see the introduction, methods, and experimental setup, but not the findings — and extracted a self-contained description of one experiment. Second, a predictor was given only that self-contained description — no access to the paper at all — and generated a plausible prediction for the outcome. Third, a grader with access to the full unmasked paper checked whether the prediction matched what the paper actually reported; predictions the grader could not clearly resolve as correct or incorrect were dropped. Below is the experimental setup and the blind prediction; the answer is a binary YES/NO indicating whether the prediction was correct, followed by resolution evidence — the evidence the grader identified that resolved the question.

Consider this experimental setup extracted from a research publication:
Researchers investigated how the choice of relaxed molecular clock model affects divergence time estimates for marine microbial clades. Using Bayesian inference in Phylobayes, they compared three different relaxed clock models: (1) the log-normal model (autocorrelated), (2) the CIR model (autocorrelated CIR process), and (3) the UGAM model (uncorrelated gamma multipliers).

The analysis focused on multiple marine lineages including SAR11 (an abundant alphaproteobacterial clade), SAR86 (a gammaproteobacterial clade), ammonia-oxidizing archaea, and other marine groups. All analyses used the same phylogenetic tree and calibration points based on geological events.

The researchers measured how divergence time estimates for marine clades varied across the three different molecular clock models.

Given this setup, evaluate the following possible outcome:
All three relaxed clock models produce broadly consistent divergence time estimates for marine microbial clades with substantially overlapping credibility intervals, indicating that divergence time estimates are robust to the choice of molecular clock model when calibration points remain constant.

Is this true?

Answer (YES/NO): NO